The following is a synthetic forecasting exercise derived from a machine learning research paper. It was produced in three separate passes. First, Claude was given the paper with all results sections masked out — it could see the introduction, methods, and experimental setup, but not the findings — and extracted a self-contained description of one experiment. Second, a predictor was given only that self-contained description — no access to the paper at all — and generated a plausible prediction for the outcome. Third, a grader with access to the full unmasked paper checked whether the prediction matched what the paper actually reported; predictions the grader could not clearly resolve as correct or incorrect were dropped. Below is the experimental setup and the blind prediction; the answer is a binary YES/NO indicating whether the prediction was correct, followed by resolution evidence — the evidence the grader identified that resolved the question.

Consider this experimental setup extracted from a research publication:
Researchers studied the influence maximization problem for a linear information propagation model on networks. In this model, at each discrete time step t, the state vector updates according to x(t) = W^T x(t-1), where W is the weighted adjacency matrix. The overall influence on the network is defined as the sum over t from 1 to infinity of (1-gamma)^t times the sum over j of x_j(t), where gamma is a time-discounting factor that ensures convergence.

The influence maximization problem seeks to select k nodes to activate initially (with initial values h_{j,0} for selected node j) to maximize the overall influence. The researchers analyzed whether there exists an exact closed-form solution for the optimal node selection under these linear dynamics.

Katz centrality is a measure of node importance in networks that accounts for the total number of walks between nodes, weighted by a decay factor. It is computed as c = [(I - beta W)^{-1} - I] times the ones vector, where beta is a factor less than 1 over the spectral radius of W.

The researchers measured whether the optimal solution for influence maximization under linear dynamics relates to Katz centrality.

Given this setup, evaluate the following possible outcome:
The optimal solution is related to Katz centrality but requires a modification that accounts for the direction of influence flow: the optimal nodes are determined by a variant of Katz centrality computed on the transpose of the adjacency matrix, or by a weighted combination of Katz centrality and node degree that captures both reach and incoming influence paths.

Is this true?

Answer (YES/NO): NO